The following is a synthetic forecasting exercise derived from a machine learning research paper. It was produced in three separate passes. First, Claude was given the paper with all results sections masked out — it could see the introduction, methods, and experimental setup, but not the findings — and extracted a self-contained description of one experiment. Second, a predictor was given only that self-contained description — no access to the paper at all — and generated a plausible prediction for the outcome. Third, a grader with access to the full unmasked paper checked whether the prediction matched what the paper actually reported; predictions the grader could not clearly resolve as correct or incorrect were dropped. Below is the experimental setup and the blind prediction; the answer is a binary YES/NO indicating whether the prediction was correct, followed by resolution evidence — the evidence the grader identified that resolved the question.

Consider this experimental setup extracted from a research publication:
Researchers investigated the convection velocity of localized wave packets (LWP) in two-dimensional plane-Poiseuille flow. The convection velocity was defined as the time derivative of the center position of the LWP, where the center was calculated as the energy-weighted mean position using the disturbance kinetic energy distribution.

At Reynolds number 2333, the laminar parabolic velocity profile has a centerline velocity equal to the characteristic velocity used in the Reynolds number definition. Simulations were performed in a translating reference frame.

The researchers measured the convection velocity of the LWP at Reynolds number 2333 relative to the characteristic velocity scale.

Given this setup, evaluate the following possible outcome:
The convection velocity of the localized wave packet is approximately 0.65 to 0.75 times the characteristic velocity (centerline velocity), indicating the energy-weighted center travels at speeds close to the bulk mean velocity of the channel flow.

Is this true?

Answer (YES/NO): YES